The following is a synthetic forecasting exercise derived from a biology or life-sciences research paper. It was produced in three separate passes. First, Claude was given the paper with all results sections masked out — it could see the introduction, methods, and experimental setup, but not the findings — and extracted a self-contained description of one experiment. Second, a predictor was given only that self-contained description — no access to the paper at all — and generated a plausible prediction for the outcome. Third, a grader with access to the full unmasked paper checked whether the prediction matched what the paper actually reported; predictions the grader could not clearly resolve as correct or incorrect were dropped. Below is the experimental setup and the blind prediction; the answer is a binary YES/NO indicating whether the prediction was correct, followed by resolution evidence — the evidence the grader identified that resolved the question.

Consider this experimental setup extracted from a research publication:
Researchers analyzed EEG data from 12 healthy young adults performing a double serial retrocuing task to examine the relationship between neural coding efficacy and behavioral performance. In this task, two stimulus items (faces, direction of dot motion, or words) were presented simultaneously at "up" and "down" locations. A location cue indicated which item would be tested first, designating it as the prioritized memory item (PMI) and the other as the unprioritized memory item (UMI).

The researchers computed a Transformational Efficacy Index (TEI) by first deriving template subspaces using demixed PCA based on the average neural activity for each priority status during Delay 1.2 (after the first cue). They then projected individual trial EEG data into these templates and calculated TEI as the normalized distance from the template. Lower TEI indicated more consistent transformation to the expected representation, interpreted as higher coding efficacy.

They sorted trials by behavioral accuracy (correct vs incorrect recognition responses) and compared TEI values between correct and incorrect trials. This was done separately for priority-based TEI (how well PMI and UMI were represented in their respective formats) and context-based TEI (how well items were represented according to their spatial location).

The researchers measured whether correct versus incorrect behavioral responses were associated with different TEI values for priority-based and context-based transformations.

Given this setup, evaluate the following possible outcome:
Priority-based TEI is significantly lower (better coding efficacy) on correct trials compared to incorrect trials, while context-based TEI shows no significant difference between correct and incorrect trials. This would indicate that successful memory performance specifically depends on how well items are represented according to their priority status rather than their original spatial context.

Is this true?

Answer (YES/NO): YES